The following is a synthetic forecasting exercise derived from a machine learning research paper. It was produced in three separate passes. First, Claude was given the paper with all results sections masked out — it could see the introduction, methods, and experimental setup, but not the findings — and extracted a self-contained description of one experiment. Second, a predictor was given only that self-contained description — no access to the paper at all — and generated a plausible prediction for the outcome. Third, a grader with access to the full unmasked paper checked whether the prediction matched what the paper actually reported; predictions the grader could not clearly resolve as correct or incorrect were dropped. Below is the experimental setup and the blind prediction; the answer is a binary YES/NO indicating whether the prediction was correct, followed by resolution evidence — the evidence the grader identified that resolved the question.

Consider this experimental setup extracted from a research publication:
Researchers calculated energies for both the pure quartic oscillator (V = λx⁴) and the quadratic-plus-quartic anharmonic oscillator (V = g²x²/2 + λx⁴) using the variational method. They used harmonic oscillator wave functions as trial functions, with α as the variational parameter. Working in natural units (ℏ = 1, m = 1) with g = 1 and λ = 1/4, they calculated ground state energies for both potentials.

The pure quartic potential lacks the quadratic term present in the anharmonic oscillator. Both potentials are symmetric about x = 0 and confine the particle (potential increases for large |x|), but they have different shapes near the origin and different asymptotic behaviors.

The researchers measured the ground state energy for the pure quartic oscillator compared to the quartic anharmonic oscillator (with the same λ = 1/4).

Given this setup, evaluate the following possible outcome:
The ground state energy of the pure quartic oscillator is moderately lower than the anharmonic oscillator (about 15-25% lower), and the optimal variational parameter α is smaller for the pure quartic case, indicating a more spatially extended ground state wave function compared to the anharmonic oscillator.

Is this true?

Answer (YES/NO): NO